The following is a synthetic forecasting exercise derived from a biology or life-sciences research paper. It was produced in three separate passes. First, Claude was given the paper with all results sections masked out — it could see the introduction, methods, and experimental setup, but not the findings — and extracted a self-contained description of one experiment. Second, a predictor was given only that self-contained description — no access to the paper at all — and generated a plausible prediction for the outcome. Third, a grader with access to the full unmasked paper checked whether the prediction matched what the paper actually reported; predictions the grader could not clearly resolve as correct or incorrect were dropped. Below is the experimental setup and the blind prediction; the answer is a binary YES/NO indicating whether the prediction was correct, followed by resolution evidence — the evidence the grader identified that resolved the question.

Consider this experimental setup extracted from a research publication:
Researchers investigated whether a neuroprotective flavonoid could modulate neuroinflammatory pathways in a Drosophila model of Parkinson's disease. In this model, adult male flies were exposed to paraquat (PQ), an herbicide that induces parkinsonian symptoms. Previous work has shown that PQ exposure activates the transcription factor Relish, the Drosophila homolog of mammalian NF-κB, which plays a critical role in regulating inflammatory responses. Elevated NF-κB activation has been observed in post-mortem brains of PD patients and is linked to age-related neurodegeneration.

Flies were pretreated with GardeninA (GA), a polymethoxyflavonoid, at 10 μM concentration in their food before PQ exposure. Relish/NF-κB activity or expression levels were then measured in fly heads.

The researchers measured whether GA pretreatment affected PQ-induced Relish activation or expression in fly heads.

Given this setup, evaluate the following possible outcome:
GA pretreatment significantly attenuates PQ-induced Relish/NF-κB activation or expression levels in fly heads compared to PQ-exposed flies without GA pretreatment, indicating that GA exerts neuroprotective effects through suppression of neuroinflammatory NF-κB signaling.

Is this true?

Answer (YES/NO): YES